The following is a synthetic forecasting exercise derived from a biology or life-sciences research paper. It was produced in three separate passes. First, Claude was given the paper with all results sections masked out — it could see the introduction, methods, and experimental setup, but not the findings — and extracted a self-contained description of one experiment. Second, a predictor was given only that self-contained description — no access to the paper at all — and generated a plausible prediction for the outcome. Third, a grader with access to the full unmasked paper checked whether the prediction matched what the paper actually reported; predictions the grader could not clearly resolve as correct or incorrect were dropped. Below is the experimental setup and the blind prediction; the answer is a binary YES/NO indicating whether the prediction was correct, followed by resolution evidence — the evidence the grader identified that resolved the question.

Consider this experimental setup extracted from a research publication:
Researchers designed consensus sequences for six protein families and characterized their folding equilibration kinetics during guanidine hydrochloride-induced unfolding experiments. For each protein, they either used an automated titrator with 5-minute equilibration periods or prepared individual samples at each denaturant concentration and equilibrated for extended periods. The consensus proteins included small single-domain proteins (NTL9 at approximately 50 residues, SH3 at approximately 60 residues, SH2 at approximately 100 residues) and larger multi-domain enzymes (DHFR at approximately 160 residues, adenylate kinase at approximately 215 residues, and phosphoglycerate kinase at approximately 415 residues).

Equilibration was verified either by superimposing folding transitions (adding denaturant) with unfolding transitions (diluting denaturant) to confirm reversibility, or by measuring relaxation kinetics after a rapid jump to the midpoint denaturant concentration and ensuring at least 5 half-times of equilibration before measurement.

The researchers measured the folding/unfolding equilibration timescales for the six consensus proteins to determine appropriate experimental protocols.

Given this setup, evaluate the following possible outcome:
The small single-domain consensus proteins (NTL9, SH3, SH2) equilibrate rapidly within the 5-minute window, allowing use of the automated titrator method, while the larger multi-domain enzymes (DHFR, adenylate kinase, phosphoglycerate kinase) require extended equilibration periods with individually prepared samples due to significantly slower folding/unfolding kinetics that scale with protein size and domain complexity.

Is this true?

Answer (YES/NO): NO